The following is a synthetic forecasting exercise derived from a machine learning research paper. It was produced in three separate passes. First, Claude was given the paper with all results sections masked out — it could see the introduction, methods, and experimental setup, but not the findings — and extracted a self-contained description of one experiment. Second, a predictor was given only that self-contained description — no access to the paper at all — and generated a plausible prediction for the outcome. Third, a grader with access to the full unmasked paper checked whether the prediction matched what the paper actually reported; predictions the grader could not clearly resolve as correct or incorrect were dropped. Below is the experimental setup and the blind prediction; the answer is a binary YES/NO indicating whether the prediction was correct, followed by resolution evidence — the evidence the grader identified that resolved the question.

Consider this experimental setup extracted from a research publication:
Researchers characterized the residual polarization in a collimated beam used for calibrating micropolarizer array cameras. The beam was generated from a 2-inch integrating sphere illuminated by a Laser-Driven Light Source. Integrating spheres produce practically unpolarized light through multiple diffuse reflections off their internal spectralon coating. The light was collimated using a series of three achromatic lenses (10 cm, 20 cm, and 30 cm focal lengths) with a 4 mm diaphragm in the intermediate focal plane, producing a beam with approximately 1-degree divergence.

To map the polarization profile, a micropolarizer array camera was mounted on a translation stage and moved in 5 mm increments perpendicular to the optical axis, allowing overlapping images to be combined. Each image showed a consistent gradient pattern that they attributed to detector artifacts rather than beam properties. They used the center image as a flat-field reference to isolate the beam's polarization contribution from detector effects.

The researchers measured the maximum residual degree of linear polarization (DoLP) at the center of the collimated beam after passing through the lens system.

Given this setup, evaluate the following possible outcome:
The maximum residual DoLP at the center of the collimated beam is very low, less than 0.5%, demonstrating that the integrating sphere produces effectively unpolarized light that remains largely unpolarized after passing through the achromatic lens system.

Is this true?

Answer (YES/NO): YES